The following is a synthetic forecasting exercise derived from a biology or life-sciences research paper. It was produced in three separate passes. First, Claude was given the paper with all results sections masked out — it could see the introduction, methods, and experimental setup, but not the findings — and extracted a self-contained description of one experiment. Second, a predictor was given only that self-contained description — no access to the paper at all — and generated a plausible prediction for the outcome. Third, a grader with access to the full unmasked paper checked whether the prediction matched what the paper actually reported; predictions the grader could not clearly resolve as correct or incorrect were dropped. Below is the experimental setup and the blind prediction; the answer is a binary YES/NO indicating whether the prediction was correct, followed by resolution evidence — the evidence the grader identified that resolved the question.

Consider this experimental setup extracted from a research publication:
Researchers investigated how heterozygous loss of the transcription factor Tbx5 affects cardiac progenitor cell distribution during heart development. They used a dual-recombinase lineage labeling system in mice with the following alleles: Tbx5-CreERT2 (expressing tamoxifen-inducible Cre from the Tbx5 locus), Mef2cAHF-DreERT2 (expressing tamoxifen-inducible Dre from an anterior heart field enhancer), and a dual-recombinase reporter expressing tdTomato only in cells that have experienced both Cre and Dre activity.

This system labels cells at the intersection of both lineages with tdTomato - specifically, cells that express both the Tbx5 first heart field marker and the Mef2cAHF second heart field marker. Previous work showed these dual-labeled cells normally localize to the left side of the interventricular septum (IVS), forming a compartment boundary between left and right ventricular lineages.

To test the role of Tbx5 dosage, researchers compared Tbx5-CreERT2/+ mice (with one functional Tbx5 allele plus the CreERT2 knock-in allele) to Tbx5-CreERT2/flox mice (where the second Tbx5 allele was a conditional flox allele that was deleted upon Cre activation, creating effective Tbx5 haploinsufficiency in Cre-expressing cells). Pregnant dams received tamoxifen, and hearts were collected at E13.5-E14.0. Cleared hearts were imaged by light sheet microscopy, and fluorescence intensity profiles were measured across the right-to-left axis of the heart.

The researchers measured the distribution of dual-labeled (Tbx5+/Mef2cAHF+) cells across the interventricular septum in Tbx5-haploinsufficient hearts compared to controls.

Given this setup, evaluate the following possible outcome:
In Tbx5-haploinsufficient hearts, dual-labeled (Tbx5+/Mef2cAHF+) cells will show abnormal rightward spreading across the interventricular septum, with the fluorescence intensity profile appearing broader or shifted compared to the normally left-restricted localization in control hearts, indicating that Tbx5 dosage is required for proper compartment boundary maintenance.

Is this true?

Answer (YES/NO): NO